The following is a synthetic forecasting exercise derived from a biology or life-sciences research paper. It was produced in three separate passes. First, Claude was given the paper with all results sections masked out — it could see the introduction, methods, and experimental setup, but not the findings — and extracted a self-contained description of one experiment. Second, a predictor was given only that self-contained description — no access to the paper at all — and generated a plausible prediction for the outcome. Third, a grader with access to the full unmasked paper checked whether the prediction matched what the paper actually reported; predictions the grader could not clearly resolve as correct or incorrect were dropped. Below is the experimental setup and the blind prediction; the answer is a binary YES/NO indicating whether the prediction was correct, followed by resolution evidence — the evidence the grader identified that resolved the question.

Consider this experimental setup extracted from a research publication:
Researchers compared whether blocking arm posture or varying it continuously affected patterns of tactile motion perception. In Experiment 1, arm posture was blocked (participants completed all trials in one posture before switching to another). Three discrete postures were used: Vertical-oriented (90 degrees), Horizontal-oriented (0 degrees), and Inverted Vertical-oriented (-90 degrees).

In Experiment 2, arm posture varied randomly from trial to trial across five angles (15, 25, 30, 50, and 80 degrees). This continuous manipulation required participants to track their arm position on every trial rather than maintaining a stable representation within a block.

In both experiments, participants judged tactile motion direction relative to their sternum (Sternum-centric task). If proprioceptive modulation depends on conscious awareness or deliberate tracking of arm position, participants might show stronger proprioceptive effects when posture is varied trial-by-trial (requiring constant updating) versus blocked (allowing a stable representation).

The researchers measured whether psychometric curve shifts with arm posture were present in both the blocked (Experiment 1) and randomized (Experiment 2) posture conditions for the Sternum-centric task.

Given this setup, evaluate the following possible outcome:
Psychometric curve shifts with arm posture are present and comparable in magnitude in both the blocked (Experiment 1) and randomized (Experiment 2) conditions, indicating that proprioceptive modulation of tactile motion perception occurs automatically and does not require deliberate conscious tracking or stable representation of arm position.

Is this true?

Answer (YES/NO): YES